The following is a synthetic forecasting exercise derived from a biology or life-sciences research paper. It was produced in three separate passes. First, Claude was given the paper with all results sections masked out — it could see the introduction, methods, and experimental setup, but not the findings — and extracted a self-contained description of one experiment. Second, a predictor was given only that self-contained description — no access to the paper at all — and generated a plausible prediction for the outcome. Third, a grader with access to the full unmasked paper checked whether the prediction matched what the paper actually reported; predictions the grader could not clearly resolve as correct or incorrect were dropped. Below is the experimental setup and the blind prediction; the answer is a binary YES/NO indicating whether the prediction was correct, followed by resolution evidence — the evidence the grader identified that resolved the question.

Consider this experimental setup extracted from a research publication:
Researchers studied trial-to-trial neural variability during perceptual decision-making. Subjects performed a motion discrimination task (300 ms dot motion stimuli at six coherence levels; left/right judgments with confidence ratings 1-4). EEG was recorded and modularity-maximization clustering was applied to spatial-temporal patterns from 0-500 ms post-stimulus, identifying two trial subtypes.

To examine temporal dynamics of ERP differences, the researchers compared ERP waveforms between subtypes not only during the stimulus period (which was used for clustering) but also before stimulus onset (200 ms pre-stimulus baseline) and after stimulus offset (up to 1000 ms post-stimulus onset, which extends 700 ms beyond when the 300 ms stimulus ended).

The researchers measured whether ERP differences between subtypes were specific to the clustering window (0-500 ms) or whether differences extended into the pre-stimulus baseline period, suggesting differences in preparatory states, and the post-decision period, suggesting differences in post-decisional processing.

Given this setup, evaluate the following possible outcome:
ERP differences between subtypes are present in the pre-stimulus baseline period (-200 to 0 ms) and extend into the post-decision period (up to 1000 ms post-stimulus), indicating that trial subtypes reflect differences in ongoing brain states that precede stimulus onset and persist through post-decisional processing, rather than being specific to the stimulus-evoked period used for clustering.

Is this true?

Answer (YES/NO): NO